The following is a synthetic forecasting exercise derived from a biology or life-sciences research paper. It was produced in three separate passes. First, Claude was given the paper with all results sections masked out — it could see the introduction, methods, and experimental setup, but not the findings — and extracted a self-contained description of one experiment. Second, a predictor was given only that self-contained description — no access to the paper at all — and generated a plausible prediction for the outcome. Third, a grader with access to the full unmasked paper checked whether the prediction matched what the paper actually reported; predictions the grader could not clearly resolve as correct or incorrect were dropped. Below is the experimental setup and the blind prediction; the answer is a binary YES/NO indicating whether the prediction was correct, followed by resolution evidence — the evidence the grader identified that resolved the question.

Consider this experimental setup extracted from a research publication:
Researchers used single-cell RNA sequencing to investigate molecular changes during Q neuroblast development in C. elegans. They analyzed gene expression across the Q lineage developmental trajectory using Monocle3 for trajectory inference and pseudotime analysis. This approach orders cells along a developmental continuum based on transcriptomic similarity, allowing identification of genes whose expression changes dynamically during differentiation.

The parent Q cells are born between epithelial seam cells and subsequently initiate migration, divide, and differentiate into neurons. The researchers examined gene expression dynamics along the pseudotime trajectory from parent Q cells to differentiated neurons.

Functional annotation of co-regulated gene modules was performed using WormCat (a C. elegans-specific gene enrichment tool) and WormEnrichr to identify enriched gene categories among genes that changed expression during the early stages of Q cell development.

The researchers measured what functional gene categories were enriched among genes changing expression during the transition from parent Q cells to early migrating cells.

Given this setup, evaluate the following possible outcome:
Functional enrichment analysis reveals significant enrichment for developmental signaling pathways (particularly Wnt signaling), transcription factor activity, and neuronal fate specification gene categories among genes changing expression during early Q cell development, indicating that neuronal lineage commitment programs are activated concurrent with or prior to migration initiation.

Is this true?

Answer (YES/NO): NO